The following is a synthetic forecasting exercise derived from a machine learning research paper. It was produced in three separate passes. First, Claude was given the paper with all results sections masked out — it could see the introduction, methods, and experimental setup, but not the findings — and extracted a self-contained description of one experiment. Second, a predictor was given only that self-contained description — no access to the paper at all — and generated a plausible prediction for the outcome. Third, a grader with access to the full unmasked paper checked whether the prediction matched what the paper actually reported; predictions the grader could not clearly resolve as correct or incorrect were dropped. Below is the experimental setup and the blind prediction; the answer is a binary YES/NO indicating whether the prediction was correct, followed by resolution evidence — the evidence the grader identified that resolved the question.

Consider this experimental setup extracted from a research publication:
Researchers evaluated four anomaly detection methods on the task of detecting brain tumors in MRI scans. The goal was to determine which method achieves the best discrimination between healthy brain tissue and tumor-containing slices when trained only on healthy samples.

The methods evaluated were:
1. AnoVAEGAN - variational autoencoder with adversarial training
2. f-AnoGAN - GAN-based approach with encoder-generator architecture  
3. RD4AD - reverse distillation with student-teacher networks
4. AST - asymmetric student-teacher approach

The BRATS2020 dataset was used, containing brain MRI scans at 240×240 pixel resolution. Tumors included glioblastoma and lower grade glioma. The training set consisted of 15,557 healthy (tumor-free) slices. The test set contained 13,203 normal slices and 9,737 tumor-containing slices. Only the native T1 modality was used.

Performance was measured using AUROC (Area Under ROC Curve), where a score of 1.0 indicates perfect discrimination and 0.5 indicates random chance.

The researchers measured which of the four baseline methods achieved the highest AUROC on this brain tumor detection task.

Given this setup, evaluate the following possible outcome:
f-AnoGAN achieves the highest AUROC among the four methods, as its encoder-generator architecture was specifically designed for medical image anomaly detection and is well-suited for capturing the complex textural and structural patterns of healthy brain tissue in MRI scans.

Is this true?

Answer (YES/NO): NO